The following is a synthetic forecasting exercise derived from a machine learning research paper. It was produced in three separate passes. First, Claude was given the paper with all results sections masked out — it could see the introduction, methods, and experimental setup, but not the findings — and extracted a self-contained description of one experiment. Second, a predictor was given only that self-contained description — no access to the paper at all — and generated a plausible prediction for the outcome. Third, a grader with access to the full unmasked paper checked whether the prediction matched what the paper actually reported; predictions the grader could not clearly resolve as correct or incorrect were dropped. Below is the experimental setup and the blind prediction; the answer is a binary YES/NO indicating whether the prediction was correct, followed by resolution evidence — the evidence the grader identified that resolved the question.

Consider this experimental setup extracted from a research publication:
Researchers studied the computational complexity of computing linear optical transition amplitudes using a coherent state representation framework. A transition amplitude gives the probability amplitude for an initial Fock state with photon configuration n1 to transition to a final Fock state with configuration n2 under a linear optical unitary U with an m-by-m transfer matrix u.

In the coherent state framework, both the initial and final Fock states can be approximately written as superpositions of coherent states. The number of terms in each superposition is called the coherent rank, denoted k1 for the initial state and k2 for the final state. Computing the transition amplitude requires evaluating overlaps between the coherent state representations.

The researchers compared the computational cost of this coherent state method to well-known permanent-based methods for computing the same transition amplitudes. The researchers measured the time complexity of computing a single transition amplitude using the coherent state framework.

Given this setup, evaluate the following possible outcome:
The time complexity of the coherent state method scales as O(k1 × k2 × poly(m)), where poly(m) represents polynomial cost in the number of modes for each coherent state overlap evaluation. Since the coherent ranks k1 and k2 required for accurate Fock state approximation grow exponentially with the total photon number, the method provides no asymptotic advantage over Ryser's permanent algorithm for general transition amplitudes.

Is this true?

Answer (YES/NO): NO